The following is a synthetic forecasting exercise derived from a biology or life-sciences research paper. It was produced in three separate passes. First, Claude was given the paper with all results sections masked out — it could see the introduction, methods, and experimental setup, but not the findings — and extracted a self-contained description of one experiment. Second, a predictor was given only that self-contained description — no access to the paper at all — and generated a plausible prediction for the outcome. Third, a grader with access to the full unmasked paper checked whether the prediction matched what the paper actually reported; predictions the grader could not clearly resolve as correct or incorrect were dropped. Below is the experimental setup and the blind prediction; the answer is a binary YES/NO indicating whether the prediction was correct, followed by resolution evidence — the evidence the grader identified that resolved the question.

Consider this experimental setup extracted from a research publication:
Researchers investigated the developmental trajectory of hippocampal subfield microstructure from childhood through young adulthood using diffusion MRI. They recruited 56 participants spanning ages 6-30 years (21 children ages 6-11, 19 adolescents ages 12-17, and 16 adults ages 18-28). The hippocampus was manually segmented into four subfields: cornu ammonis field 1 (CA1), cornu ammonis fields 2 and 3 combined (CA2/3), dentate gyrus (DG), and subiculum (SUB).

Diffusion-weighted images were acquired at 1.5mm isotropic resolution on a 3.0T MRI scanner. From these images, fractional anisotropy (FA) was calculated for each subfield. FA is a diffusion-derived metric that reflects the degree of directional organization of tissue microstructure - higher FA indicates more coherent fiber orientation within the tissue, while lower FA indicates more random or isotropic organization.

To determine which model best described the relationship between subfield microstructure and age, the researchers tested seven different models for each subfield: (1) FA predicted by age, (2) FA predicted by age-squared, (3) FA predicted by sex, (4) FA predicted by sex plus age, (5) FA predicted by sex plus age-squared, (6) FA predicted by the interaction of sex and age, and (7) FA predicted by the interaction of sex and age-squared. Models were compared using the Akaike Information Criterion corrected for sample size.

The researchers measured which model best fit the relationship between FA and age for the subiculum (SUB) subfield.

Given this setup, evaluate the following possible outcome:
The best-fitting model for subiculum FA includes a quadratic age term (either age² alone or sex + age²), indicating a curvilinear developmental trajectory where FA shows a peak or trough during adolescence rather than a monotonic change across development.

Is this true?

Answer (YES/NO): NO